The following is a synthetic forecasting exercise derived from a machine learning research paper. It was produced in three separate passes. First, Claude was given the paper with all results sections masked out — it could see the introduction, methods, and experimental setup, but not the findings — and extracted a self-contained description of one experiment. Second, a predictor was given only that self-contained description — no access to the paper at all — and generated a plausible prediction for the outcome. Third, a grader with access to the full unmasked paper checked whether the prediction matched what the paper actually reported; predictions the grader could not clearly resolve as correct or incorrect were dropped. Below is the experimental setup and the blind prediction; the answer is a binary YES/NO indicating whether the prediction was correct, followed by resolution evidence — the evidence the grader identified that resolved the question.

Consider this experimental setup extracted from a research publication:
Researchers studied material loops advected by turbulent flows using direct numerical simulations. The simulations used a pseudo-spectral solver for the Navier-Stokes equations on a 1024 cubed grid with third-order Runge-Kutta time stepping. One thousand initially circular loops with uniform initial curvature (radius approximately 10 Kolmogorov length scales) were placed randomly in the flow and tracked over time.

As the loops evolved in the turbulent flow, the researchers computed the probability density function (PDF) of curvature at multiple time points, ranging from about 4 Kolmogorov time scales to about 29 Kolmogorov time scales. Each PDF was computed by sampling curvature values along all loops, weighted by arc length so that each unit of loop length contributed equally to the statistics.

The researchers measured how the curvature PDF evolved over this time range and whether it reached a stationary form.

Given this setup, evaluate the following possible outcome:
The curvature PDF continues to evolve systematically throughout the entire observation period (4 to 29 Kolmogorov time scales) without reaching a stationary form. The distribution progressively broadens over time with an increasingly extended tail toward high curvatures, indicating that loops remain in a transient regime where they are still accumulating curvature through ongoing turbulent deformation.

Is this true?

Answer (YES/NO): NO